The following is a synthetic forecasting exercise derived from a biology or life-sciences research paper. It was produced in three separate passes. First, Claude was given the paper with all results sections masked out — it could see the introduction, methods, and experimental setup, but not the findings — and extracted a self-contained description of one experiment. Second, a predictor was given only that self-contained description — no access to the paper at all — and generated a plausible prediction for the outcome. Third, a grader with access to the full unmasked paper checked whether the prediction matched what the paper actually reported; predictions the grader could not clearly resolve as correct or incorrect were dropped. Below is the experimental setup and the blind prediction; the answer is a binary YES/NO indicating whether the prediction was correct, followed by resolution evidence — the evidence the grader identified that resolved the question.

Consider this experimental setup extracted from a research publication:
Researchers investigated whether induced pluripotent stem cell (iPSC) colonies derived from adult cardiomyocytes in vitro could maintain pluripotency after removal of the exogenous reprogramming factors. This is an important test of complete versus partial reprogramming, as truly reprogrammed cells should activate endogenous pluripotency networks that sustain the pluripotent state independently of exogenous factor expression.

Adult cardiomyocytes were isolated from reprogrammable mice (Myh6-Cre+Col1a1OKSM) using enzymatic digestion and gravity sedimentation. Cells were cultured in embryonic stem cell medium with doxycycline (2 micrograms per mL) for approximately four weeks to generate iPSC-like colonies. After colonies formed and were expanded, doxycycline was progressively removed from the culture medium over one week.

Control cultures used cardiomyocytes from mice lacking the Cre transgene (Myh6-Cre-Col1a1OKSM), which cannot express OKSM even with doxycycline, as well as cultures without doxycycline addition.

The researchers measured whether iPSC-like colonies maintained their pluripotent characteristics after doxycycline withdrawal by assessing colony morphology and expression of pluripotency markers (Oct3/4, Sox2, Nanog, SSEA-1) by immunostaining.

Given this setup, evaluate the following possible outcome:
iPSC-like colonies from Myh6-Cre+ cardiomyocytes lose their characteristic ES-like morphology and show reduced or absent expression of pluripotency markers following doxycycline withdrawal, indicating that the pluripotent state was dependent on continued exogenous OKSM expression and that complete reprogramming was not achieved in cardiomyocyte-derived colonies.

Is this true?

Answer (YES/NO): NO